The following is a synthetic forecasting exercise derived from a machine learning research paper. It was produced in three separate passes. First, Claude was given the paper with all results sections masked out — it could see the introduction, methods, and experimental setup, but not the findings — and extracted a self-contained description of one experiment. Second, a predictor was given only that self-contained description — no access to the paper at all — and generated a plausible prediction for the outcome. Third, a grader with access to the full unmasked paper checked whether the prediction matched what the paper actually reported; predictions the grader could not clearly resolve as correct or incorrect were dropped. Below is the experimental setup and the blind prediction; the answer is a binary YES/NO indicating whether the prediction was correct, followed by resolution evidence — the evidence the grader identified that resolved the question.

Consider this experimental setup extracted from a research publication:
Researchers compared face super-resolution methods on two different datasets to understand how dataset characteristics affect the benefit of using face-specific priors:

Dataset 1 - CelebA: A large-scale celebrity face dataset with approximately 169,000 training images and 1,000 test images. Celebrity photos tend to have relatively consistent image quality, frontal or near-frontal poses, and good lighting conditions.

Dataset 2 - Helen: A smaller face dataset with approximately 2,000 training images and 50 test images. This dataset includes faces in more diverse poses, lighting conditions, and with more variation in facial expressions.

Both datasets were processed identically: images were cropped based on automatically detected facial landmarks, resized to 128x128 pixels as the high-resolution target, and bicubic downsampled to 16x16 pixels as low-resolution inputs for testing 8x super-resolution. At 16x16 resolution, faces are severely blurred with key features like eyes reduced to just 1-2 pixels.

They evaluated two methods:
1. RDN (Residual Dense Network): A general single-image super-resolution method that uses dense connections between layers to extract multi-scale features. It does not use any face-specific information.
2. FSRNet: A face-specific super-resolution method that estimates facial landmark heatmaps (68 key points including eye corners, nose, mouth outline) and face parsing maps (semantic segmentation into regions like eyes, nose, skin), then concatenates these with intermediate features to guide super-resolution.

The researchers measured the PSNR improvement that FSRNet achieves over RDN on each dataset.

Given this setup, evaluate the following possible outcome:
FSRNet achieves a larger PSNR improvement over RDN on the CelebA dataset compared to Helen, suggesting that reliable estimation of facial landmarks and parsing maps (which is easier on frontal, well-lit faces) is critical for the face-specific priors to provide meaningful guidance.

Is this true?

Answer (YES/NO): NO